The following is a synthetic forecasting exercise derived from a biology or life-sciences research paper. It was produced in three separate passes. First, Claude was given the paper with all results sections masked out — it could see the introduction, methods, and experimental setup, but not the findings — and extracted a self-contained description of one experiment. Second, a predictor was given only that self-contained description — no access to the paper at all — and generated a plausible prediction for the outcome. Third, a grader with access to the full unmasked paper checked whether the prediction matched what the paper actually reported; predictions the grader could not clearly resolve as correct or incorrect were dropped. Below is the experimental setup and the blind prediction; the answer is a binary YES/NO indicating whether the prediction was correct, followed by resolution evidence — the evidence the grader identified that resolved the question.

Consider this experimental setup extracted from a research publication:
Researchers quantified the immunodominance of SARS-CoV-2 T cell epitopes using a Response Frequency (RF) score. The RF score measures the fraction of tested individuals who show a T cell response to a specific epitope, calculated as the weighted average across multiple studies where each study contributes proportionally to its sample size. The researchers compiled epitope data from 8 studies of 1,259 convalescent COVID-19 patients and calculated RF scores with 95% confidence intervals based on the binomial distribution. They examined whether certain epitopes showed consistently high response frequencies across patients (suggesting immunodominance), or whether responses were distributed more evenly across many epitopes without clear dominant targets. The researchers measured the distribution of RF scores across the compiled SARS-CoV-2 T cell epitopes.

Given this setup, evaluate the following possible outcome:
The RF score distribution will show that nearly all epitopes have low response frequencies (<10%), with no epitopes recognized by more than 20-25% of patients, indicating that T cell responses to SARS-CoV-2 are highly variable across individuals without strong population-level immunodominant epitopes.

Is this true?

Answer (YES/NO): NO